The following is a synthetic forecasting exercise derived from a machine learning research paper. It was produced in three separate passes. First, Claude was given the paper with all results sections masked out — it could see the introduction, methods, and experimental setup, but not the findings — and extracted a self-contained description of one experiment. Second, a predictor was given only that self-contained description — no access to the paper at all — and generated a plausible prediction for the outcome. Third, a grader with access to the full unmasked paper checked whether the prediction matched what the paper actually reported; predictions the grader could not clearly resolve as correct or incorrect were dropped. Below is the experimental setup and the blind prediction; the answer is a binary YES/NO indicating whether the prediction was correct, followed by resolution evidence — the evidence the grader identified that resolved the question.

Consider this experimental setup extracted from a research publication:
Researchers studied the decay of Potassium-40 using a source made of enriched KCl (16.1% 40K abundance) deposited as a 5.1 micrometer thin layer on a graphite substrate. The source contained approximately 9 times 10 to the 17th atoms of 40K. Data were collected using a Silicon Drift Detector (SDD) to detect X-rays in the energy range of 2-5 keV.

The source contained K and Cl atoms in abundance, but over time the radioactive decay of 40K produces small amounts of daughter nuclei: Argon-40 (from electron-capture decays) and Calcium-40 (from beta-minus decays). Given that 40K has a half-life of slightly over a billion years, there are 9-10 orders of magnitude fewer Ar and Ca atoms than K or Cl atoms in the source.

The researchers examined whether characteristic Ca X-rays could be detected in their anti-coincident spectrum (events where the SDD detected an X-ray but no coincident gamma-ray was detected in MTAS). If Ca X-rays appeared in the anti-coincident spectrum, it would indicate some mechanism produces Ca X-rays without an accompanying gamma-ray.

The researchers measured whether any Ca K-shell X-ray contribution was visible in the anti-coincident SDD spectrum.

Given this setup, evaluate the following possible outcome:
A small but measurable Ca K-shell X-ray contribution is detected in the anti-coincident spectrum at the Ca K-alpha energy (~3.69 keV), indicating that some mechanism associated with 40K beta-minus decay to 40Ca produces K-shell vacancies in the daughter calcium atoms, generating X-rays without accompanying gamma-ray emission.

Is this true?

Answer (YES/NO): YES